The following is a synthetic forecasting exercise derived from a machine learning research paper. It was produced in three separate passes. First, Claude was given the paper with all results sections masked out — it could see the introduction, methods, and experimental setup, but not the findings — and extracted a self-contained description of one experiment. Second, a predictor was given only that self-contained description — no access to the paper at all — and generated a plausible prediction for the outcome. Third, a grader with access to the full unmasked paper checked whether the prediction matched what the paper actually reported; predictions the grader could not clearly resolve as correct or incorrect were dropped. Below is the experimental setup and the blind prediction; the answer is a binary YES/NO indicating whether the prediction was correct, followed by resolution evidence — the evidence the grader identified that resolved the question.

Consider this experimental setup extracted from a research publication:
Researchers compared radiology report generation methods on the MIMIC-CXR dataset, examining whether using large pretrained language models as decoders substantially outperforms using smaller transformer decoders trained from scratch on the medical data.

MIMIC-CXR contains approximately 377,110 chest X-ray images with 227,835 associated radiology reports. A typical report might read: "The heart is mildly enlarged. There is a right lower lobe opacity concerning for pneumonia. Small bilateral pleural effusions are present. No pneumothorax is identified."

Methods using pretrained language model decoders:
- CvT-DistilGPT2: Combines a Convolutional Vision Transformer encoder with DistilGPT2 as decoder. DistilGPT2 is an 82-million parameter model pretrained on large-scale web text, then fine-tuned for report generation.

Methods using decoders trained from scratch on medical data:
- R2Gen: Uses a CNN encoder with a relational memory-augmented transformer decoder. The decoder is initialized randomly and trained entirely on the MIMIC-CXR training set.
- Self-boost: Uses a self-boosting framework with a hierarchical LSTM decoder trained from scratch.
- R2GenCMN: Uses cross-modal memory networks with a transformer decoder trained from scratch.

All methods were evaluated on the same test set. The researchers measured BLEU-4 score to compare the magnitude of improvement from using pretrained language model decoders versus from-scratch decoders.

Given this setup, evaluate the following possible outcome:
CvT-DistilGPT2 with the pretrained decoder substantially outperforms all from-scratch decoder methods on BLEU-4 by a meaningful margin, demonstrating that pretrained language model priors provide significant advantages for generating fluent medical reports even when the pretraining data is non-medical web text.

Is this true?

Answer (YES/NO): YES